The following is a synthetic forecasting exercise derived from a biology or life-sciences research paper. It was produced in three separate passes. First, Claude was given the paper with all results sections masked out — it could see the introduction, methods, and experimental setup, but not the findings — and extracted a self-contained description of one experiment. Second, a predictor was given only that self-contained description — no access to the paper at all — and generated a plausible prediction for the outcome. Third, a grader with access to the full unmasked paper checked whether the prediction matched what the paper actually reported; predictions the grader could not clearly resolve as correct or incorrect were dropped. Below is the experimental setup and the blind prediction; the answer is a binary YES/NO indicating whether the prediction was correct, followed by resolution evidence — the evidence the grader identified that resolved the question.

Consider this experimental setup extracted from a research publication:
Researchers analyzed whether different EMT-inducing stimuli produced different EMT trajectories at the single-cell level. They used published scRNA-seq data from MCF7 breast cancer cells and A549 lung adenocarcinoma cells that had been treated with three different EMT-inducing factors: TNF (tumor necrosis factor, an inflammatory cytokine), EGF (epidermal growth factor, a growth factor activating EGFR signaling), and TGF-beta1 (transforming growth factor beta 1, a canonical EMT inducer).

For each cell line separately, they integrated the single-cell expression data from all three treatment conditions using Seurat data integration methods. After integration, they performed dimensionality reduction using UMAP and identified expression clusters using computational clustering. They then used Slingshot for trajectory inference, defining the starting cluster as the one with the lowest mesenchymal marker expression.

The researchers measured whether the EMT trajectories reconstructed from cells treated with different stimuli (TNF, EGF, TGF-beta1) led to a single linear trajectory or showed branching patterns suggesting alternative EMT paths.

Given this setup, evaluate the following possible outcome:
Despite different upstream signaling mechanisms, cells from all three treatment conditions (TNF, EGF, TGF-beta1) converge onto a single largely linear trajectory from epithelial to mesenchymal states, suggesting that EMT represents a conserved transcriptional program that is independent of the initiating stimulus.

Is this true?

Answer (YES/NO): NO